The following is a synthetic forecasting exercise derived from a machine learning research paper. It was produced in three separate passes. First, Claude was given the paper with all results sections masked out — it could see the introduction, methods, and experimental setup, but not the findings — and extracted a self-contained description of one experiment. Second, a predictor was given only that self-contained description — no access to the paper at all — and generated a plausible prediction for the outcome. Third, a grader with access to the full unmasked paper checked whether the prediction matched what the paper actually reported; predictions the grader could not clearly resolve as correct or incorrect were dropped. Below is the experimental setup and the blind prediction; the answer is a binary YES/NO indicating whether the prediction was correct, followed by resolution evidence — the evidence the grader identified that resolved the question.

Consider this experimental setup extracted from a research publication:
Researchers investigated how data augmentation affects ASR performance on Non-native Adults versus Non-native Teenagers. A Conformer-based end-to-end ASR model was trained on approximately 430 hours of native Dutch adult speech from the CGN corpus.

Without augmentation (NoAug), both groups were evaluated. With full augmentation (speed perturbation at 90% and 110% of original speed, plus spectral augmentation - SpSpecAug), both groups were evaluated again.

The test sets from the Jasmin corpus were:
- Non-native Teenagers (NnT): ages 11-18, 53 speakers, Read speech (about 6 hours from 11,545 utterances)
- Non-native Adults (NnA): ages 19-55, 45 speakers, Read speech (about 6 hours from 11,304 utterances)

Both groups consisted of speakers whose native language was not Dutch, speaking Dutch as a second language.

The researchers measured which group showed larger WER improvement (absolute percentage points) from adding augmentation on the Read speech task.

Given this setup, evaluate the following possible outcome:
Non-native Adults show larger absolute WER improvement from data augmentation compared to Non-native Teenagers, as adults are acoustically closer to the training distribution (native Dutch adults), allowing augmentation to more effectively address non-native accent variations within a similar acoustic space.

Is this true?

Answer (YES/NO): NO